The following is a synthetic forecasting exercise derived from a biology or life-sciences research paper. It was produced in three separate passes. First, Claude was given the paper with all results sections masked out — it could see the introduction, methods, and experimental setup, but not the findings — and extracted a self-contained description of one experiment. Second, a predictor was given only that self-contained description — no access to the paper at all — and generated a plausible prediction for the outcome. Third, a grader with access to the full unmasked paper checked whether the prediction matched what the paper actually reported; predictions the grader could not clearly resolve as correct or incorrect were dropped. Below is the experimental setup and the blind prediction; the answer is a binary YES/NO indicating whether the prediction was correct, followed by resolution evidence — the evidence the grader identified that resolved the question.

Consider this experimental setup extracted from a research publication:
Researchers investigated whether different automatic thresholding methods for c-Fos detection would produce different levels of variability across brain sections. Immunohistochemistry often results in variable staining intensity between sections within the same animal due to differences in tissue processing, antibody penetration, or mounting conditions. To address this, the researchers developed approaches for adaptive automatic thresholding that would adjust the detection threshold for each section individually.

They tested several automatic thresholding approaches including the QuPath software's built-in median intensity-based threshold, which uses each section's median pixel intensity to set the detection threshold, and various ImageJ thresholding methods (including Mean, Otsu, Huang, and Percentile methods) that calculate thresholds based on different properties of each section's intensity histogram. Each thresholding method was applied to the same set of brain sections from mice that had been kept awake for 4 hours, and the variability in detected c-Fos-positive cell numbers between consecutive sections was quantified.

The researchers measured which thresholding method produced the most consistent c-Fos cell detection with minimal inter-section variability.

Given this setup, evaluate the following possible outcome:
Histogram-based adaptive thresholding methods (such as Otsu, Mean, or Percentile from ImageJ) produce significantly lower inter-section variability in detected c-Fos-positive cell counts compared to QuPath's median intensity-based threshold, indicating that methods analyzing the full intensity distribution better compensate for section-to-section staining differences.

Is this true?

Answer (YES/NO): NO